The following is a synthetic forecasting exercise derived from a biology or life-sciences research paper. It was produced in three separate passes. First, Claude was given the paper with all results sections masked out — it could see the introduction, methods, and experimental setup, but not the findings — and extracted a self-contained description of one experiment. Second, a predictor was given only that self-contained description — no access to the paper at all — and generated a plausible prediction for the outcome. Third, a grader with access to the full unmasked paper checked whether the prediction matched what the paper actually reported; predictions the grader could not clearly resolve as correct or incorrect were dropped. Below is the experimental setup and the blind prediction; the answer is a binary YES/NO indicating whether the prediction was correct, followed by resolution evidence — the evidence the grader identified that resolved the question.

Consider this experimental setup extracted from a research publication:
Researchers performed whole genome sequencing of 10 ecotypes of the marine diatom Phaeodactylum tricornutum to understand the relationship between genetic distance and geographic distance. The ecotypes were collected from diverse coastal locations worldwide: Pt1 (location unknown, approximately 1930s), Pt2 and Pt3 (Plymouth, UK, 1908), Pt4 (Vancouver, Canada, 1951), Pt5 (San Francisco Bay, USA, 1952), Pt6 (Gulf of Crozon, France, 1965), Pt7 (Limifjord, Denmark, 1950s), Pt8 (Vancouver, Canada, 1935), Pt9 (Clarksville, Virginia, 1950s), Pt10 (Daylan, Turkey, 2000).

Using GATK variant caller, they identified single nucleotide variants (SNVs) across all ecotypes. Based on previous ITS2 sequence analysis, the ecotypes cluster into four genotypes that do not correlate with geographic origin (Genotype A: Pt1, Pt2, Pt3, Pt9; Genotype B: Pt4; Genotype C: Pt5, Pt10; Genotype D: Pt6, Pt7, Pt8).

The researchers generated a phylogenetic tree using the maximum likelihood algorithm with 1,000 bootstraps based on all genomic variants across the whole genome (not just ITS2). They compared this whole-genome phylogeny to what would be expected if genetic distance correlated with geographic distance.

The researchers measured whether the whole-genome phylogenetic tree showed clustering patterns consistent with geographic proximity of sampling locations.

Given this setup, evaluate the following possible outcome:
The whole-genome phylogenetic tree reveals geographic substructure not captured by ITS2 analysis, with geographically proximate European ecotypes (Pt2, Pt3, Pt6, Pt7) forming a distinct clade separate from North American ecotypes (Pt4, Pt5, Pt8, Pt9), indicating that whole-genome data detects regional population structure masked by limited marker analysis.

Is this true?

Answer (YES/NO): NO